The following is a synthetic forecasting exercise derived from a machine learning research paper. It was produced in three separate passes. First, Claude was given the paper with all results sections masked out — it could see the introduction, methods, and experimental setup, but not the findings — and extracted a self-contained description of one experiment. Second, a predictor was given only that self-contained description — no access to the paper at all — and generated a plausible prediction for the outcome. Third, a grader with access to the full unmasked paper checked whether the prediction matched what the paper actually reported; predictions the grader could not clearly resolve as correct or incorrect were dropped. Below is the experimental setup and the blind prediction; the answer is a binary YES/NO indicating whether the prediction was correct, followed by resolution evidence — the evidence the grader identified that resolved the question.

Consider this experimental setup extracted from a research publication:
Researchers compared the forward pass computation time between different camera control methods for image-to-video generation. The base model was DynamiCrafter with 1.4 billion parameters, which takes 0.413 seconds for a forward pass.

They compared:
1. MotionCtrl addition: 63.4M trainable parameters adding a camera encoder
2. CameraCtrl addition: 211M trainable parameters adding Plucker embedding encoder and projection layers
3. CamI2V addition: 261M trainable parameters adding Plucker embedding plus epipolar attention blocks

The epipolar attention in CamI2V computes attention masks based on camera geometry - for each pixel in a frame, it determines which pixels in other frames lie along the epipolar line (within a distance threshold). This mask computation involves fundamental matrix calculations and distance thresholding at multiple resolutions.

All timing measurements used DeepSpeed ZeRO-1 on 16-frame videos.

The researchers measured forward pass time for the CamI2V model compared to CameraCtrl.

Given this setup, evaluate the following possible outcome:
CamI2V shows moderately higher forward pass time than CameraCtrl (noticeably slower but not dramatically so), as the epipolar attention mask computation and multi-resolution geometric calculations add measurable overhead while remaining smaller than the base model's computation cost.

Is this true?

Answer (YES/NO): NO